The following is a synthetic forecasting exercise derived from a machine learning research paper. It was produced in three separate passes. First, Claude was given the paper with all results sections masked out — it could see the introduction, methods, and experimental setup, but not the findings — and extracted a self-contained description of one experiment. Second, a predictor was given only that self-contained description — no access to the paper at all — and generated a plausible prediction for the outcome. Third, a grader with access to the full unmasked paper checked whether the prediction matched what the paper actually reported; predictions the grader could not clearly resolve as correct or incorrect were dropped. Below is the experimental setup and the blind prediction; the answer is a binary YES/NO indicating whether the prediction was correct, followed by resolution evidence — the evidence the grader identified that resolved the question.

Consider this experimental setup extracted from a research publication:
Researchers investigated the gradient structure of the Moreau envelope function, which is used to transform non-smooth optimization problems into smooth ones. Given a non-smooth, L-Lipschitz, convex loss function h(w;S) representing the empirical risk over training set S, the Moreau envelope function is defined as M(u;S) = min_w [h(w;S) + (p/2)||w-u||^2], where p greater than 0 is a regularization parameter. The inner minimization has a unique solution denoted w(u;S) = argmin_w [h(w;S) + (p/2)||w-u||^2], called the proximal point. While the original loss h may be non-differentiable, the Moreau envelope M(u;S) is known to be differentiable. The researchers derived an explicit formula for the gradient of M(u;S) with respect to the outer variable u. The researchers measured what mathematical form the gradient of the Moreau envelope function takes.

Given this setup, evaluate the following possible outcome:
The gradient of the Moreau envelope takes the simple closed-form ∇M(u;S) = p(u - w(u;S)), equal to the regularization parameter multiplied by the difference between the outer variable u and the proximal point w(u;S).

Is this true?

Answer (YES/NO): YES